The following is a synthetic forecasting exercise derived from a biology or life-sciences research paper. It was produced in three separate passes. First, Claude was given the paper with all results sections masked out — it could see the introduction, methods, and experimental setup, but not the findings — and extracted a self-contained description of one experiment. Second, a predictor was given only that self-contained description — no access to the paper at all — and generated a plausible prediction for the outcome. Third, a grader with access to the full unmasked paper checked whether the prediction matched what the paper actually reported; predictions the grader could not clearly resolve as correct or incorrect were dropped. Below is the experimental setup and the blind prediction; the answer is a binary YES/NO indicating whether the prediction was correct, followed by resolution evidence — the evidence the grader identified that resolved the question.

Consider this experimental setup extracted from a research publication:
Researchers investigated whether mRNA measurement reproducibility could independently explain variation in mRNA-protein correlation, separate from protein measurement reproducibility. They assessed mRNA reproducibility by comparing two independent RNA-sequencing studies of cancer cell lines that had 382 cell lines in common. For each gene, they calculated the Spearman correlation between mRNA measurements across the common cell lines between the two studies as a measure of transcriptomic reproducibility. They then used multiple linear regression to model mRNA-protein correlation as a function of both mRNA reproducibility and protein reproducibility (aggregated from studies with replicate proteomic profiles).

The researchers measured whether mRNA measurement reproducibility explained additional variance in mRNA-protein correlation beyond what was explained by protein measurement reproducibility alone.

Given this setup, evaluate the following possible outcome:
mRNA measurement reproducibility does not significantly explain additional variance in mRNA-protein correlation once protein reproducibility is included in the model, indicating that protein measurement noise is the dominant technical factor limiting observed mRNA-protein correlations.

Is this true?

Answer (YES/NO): NO